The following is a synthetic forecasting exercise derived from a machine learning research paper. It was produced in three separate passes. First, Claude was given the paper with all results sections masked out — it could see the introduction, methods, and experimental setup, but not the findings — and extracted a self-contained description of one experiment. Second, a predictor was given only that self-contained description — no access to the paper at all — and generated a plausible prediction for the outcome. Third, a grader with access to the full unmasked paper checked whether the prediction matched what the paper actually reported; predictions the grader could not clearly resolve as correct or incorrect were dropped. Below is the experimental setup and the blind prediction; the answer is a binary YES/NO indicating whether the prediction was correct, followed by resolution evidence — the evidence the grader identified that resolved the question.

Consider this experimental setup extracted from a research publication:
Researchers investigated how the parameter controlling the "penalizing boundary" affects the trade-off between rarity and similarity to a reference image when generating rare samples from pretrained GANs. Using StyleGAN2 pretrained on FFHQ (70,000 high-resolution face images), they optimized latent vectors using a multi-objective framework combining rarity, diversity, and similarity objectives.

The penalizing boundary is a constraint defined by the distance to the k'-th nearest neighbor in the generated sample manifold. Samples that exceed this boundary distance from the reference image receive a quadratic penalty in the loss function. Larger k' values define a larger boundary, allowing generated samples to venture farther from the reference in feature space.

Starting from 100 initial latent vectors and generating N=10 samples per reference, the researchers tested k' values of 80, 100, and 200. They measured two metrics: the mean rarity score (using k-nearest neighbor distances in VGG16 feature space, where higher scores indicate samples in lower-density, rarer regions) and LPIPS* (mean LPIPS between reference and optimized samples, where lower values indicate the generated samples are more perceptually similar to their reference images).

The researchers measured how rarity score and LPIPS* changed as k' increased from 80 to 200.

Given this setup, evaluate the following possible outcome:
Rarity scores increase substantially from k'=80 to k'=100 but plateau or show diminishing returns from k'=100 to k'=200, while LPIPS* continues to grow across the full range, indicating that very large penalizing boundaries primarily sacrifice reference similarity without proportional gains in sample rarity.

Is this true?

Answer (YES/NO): NO